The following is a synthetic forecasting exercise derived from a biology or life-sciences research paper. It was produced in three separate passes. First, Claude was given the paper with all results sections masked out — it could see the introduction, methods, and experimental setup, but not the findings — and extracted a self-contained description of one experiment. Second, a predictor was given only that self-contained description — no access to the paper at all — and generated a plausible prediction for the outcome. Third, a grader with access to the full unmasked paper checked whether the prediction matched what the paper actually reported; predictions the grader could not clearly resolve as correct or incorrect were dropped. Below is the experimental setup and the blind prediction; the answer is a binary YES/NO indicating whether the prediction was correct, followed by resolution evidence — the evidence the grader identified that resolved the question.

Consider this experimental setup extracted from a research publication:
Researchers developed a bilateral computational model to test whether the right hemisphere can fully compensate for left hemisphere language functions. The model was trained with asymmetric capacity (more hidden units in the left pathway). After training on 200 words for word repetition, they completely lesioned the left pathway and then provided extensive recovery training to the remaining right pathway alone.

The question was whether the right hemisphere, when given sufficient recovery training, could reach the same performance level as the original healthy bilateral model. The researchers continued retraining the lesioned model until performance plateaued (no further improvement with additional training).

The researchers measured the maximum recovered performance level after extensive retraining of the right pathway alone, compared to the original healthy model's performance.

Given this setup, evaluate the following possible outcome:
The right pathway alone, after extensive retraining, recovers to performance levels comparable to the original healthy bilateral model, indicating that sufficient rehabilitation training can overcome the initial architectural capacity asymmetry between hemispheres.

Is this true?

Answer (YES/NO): NO